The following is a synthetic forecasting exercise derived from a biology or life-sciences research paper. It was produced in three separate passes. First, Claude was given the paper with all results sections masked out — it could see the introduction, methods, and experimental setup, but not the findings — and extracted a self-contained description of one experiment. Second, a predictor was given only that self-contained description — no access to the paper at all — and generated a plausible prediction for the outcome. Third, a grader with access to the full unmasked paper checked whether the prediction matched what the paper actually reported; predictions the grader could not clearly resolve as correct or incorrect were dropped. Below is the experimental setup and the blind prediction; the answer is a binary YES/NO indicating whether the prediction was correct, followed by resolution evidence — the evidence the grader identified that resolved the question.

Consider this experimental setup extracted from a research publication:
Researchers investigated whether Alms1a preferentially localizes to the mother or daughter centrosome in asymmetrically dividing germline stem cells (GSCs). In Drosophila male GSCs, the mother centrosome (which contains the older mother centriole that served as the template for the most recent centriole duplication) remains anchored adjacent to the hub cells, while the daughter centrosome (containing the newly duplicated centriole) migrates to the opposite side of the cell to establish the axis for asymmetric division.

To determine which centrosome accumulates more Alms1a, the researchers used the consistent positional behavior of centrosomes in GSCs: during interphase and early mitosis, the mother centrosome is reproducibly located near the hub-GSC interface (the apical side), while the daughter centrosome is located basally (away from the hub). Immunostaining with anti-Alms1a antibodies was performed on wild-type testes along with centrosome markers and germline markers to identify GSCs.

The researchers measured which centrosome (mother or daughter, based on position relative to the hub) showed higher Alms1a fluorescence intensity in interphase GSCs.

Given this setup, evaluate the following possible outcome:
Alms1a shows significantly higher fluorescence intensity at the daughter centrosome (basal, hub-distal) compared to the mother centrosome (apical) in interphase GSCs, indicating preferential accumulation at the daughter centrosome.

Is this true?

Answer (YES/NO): NO